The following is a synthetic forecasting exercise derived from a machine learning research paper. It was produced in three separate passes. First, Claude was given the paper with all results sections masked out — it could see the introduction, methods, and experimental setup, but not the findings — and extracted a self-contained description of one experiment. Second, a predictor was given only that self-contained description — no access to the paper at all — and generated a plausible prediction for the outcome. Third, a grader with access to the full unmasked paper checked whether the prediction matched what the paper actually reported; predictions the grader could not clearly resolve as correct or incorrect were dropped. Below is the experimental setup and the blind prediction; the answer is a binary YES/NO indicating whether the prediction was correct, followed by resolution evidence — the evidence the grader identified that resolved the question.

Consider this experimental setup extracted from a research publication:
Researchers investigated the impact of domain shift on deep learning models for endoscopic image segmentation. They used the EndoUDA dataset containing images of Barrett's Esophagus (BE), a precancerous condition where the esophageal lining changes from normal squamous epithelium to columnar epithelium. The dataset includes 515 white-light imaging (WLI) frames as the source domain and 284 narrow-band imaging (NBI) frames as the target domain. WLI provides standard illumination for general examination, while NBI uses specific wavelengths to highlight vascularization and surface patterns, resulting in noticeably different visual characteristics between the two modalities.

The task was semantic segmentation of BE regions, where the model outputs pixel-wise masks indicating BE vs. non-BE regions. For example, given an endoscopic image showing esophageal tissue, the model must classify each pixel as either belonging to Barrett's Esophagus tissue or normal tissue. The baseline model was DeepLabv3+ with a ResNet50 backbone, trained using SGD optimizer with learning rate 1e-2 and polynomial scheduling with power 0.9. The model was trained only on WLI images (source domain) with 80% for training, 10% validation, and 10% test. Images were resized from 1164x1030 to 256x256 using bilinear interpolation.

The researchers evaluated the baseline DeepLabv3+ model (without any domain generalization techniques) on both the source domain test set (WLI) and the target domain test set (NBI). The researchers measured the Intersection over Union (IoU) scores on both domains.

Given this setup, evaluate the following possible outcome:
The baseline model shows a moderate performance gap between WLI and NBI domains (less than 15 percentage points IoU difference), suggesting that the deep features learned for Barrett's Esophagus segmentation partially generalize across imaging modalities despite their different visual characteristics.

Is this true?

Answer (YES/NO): NO